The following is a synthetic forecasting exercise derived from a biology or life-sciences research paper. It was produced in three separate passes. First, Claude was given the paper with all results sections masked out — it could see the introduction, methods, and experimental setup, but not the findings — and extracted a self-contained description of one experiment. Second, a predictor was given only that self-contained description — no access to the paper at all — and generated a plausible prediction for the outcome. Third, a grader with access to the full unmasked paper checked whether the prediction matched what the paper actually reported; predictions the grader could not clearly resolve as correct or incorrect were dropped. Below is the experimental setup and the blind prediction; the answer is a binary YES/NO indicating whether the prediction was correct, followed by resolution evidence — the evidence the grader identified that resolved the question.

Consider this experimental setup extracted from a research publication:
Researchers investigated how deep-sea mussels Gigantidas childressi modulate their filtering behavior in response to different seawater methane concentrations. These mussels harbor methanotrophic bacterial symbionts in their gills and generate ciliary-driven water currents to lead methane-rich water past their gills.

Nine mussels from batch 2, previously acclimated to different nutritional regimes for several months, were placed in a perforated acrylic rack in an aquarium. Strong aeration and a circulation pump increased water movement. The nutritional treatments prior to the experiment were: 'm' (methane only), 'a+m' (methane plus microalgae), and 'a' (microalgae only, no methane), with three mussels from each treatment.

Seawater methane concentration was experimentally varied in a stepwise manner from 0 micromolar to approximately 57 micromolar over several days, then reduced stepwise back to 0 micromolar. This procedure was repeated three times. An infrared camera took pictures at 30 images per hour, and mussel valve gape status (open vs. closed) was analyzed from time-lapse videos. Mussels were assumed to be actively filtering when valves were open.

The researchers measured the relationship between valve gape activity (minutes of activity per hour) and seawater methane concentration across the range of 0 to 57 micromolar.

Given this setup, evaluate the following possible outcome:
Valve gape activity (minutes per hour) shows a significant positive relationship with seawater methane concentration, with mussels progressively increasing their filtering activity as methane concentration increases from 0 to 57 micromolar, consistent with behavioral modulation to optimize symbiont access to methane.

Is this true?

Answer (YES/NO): NO